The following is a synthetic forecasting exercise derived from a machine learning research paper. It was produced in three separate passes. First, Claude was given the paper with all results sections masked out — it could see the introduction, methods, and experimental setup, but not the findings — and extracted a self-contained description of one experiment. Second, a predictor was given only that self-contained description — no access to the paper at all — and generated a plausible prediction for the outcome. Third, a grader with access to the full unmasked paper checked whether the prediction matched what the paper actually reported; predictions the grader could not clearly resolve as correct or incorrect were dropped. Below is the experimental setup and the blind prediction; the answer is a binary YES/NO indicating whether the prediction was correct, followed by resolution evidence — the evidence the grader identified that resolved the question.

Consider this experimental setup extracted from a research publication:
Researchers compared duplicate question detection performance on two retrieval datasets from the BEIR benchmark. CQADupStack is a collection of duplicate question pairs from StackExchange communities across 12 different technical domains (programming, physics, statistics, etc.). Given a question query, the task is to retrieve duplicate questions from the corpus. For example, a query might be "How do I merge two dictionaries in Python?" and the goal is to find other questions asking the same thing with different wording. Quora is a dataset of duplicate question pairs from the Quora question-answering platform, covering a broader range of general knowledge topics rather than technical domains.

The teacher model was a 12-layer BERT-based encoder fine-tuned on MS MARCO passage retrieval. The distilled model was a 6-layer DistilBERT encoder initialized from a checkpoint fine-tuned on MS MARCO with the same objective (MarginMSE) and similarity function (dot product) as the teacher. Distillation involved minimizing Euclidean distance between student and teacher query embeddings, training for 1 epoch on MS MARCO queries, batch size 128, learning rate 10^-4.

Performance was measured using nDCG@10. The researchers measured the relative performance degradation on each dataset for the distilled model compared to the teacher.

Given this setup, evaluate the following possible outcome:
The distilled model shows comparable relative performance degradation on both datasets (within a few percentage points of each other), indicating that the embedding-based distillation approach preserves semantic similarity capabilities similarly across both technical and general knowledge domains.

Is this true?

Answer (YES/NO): NO